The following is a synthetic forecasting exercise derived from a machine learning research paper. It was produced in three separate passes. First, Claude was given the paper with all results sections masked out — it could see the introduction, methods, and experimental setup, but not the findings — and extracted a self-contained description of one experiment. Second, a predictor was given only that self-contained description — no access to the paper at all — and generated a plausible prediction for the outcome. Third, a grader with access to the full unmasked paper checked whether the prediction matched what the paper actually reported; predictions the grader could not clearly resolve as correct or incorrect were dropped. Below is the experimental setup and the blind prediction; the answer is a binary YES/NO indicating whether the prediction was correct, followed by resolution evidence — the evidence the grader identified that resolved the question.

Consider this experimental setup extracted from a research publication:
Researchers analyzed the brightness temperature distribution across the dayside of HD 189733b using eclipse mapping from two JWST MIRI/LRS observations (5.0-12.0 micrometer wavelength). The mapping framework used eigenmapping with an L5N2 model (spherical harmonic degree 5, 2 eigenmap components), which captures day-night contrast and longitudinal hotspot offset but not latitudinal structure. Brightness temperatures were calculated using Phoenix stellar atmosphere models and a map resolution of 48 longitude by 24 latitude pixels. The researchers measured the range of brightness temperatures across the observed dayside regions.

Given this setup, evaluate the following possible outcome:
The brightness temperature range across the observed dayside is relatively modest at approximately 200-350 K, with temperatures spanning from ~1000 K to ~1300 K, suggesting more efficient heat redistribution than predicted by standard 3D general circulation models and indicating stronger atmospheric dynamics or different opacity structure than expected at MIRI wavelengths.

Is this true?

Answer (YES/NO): YES